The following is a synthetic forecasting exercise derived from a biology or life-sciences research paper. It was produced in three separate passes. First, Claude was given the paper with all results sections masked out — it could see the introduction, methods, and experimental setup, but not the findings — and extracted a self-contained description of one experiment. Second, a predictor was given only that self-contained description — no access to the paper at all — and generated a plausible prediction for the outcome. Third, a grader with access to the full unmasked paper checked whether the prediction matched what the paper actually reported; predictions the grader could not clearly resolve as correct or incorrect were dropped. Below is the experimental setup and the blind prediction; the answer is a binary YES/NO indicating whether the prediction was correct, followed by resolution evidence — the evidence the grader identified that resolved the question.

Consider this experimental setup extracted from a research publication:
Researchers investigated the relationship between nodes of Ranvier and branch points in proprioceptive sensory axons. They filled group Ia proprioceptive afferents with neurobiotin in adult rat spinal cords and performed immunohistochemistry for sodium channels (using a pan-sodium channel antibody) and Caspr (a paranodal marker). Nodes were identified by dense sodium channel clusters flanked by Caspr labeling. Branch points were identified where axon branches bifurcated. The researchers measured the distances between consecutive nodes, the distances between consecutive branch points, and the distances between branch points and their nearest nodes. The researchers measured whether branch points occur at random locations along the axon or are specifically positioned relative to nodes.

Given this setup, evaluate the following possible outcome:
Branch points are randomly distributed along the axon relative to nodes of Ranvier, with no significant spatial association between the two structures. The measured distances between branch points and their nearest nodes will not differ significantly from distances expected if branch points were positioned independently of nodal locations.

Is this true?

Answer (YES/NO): NO